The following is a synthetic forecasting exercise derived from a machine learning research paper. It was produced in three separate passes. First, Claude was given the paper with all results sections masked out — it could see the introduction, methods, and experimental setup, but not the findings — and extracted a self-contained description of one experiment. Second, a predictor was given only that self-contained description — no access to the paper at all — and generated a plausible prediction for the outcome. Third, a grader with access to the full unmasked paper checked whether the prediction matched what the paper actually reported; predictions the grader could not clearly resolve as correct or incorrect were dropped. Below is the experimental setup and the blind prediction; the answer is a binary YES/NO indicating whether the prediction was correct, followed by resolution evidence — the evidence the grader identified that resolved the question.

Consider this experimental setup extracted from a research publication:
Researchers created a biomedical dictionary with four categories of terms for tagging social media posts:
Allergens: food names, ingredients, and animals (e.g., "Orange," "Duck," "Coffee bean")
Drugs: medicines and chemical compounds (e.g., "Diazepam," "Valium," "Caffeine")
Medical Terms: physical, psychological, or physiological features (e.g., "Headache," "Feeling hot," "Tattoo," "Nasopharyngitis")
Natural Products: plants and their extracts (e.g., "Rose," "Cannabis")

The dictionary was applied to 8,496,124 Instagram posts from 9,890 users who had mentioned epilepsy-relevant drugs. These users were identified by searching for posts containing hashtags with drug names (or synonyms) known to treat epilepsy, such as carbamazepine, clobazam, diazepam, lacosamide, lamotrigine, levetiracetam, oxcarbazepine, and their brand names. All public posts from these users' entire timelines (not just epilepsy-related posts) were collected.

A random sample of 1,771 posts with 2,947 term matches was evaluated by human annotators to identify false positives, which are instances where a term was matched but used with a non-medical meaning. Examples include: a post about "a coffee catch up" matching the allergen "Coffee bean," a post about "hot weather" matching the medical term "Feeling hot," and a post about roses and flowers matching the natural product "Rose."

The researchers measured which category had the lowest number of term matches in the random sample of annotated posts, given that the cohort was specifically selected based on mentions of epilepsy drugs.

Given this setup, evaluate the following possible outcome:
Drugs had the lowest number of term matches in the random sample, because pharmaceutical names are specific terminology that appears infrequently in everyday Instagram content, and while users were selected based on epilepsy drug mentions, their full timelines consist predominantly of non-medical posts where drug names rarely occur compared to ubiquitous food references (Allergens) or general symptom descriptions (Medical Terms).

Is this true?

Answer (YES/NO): YES